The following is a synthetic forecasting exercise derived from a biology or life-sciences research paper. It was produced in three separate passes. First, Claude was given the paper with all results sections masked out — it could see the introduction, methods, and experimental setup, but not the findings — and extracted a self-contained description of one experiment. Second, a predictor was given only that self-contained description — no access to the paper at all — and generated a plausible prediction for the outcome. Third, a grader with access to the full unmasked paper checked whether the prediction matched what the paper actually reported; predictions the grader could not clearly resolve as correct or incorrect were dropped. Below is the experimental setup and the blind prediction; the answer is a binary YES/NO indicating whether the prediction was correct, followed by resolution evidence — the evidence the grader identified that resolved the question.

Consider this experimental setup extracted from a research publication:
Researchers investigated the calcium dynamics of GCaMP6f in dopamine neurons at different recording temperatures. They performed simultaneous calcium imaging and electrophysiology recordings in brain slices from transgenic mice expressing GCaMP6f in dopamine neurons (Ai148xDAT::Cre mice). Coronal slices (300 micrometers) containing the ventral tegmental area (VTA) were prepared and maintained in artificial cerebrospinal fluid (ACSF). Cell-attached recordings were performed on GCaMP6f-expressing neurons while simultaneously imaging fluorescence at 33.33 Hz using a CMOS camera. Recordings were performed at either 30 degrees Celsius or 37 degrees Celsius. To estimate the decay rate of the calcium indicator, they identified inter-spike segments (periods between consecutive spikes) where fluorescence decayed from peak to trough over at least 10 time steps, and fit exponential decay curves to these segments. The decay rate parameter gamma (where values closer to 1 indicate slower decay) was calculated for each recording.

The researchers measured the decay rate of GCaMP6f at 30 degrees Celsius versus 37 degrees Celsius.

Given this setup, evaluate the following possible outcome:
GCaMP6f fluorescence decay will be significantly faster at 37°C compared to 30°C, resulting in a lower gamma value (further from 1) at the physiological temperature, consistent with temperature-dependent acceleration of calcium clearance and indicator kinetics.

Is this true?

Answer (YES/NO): YES